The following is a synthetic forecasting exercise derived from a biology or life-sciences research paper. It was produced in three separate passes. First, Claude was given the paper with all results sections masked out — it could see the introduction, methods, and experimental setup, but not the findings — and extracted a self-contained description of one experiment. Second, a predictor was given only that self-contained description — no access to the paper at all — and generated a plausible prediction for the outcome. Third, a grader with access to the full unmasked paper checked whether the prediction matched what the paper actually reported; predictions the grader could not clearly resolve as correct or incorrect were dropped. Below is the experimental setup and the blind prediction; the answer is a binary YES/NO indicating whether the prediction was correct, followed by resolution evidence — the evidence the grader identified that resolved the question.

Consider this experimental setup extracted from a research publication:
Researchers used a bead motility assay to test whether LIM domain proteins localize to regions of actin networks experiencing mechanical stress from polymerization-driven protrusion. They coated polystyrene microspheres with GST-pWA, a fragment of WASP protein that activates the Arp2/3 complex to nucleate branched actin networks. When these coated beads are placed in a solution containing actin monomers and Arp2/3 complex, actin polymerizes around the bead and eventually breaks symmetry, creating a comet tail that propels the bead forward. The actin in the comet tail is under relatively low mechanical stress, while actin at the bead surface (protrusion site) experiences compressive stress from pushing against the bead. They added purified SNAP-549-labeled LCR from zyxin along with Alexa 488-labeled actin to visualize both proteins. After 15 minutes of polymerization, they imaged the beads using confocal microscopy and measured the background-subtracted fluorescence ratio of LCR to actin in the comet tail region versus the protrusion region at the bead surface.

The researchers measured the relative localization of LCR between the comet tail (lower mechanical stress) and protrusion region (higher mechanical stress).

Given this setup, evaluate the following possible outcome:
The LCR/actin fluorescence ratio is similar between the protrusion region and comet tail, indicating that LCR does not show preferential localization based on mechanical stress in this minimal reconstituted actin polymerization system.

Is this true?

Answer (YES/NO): NO